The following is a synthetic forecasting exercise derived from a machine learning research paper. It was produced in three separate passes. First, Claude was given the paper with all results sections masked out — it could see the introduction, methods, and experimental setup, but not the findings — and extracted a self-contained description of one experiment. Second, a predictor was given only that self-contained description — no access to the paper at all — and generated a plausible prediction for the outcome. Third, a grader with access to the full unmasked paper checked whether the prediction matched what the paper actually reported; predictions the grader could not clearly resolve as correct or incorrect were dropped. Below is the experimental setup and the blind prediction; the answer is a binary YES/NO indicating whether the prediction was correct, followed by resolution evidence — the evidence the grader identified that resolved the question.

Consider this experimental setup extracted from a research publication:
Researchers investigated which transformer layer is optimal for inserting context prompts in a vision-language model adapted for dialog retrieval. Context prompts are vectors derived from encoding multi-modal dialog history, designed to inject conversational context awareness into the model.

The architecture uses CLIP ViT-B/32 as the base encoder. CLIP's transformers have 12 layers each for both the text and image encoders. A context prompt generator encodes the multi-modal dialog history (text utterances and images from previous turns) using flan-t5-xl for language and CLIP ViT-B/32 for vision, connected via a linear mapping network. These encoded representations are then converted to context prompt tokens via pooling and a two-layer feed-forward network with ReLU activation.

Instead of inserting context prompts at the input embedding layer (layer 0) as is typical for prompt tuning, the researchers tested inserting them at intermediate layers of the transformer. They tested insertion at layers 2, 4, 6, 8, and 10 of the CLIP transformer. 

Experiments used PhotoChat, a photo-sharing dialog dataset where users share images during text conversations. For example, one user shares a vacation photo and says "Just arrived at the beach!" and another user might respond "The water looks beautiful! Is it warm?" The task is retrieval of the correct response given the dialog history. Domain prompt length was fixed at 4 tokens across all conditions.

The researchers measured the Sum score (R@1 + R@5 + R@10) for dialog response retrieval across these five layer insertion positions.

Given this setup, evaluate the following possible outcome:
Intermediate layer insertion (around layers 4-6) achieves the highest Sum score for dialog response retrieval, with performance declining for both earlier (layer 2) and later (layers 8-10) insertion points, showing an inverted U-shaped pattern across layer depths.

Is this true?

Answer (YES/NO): NO